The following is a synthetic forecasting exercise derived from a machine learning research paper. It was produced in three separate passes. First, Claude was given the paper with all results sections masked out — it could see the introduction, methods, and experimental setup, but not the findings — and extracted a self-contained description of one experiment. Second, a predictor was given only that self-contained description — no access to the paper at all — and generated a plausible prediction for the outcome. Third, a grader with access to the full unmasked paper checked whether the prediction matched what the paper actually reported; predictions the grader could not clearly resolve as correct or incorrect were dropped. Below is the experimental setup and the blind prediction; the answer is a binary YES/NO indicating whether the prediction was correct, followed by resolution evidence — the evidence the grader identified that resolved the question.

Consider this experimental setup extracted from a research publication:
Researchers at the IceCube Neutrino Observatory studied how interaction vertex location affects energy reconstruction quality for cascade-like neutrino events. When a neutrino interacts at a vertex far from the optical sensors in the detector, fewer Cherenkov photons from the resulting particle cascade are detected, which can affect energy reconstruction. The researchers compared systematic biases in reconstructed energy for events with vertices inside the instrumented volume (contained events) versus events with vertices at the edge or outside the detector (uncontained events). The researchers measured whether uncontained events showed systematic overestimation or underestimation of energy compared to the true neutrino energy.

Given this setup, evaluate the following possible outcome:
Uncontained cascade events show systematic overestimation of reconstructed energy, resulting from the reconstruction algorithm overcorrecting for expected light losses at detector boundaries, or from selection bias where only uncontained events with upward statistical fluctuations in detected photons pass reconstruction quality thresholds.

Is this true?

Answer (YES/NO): NO